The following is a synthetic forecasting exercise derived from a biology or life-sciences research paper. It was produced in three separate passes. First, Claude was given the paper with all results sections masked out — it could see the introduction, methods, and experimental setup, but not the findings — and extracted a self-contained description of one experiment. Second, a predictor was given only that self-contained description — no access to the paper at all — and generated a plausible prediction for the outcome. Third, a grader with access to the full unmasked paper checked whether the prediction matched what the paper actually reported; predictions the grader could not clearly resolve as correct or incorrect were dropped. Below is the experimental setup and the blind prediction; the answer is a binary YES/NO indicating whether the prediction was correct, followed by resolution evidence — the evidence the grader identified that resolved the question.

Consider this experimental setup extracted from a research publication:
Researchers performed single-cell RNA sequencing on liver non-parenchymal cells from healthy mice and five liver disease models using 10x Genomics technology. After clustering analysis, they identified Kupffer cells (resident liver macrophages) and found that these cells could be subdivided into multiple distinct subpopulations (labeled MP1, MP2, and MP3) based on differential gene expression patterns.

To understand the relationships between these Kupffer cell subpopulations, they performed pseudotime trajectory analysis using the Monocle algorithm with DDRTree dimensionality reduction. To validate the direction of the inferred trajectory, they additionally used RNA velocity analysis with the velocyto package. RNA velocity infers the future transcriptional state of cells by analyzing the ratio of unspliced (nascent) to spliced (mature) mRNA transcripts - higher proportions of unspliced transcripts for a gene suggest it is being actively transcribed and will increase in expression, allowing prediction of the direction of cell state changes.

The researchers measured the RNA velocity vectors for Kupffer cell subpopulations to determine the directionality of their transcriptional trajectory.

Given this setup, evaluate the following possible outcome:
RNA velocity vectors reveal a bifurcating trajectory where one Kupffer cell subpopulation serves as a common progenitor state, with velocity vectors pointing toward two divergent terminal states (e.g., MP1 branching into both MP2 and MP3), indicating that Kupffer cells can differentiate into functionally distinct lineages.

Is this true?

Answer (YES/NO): NO